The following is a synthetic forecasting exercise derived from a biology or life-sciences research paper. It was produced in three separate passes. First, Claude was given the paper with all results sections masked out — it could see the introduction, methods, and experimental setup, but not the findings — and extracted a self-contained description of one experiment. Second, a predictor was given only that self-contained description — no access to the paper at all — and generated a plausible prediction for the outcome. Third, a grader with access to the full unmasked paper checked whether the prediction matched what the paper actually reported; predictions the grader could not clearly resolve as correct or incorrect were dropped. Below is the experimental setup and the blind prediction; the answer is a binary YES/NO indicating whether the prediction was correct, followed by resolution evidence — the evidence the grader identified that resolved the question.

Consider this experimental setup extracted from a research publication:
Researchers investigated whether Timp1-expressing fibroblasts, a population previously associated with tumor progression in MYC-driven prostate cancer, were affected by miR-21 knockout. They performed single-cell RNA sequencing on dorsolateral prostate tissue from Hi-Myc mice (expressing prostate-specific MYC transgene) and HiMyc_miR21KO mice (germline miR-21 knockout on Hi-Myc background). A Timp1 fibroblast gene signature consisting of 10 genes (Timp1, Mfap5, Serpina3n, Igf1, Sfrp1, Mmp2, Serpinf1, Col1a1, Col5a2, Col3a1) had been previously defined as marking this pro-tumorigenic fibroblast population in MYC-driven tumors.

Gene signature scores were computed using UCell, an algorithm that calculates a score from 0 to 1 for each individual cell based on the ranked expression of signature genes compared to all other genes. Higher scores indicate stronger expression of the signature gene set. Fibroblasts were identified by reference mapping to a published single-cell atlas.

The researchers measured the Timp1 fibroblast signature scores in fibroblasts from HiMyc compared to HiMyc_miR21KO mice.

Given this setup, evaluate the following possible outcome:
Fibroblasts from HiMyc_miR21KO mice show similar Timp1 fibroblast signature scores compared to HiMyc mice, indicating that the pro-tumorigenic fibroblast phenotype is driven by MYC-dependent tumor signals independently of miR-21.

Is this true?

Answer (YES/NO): NO